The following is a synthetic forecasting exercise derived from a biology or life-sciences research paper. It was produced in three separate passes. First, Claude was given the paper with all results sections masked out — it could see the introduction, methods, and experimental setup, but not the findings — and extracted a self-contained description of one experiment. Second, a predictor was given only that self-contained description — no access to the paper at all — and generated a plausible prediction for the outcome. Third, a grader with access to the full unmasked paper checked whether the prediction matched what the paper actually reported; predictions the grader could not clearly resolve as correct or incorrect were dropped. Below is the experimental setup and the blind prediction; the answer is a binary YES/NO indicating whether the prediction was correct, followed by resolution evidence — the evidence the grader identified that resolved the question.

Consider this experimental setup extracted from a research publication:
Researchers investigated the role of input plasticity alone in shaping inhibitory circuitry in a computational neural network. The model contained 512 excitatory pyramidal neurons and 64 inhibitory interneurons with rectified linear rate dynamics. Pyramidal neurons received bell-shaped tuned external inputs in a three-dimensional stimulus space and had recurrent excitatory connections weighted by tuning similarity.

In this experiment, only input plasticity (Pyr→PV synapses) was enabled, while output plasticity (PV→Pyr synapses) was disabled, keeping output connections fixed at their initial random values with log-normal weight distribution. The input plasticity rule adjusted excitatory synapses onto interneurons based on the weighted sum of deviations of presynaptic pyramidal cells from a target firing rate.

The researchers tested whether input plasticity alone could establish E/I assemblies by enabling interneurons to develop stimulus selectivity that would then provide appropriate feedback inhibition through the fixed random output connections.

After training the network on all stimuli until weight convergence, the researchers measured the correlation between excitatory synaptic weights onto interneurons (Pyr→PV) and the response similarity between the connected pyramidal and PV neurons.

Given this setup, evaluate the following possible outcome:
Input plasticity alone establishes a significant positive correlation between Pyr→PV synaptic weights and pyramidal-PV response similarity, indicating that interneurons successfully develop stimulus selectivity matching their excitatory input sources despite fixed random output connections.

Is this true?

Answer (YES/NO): YES